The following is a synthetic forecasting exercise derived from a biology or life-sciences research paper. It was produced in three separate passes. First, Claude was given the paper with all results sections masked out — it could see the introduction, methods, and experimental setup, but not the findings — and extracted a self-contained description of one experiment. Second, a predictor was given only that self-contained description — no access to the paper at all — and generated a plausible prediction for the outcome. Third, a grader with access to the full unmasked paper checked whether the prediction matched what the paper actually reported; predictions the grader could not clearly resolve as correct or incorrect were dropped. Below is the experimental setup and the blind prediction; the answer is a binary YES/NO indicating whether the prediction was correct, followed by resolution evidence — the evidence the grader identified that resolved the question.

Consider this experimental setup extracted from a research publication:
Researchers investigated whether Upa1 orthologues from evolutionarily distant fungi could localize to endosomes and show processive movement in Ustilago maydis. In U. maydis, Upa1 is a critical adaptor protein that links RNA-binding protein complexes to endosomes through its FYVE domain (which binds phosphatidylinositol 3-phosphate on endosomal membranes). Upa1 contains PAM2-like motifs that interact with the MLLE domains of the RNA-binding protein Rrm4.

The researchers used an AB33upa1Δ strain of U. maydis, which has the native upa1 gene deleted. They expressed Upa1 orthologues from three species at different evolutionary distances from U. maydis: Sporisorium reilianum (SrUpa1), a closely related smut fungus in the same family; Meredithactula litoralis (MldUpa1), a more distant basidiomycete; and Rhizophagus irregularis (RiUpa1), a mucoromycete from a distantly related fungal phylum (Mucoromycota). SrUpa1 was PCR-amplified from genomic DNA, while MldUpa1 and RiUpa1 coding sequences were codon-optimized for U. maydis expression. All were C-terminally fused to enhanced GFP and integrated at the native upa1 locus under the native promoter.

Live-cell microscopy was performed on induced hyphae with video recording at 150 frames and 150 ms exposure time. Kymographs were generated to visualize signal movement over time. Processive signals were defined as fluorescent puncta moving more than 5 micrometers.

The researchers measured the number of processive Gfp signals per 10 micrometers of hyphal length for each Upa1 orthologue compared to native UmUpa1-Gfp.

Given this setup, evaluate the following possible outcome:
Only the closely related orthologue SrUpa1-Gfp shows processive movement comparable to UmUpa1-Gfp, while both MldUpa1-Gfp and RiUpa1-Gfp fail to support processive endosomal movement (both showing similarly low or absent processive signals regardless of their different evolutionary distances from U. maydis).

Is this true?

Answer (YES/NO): NO